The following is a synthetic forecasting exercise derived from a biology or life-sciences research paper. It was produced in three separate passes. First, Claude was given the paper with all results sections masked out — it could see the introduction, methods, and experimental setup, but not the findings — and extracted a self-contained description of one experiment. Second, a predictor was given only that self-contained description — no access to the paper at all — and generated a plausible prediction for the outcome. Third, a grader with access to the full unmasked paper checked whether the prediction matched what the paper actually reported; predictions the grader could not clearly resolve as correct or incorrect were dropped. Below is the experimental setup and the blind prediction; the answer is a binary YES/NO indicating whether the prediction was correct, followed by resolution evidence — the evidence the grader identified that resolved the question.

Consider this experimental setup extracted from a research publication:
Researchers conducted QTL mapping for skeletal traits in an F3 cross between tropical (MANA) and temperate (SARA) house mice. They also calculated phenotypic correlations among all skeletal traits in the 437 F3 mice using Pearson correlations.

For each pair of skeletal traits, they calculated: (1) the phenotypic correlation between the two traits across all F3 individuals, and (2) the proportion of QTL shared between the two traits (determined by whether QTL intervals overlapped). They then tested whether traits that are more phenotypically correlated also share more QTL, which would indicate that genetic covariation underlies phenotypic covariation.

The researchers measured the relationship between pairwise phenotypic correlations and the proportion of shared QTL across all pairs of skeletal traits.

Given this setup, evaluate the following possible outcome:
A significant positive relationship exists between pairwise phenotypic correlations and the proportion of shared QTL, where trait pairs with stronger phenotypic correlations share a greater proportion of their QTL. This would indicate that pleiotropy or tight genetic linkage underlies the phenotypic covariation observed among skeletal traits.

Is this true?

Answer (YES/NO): YES